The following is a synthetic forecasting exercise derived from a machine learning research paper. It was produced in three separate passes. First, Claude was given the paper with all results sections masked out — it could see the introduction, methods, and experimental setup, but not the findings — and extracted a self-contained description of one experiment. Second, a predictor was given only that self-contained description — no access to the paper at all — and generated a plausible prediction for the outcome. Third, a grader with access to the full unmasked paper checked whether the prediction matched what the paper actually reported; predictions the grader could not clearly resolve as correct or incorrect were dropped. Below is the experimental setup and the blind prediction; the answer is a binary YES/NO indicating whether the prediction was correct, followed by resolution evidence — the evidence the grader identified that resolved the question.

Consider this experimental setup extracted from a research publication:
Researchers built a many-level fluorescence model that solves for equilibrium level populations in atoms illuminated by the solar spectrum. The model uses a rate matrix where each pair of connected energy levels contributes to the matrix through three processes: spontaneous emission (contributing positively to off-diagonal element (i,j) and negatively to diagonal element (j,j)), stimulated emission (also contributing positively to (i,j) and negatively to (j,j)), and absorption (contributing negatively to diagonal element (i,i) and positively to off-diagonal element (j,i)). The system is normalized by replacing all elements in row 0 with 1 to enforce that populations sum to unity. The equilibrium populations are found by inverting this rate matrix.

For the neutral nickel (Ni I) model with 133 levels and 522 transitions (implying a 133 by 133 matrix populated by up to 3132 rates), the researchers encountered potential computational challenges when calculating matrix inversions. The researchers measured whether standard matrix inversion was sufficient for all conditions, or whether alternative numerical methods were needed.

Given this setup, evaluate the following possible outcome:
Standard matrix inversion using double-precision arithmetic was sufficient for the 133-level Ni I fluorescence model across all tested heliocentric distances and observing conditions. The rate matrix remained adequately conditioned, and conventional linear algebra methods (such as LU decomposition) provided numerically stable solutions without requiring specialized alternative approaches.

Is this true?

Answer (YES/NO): NO